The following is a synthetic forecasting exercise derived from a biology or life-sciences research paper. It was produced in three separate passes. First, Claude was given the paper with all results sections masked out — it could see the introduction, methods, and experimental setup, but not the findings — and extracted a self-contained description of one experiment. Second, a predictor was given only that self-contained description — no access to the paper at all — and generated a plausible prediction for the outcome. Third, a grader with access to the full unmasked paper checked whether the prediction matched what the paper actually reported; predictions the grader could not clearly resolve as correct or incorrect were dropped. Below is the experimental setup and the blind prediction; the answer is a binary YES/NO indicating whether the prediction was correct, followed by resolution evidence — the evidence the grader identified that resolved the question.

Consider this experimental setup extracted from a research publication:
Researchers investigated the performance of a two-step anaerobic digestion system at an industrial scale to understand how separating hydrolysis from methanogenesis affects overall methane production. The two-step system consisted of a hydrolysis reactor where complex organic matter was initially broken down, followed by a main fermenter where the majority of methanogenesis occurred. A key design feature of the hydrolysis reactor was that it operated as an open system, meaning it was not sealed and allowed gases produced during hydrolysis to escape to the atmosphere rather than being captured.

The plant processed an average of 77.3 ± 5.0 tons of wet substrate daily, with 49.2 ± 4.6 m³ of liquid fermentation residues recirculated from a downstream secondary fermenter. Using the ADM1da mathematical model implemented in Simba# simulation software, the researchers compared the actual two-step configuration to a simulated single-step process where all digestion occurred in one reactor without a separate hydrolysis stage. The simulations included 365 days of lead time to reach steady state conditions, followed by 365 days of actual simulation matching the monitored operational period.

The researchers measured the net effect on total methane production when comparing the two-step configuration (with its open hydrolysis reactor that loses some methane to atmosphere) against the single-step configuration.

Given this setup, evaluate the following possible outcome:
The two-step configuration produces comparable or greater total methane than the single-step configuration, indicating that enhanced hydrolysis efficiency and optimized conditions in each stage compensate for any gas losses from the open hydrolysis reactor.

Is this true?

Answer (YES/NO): NO